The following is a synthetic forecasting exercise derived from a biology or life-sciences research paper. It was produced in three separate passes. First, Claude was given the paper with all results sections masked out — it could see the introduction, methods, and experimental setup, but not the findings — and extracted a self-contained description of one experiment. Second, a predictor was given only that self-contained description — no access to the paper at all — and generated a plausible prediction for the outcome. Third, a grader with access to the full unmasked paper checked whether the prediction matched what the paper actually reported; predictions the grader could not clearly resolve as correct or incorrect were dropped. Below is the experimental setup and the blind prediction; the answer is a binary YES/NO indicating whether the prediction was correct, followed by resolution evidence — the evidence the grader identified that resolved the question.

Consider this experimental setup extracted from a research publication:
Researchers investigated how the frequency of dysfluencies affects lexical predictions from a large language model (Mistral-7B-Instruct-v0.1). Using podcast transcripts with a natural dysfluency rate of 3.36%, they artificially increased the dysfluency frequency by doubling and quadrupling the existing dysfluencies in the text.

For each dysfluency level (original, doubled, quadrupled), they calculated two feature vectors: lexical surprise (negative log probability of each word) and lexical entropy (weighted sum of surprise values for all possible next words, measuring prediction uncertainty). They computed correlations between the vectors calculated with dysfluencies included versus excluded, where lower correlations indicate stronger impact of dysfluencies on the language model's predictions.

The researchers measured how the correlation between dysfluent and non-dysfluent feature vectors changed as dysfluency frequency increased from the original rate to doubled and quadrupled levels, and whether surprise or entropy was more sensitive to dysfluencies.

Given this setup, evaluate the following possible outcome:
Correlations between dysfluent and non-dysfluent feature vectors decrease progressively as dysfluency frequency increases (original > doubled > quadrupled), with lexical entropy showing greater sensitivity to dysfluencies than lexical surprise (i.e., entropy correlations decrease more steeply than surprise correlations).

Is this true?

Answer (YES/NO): YES